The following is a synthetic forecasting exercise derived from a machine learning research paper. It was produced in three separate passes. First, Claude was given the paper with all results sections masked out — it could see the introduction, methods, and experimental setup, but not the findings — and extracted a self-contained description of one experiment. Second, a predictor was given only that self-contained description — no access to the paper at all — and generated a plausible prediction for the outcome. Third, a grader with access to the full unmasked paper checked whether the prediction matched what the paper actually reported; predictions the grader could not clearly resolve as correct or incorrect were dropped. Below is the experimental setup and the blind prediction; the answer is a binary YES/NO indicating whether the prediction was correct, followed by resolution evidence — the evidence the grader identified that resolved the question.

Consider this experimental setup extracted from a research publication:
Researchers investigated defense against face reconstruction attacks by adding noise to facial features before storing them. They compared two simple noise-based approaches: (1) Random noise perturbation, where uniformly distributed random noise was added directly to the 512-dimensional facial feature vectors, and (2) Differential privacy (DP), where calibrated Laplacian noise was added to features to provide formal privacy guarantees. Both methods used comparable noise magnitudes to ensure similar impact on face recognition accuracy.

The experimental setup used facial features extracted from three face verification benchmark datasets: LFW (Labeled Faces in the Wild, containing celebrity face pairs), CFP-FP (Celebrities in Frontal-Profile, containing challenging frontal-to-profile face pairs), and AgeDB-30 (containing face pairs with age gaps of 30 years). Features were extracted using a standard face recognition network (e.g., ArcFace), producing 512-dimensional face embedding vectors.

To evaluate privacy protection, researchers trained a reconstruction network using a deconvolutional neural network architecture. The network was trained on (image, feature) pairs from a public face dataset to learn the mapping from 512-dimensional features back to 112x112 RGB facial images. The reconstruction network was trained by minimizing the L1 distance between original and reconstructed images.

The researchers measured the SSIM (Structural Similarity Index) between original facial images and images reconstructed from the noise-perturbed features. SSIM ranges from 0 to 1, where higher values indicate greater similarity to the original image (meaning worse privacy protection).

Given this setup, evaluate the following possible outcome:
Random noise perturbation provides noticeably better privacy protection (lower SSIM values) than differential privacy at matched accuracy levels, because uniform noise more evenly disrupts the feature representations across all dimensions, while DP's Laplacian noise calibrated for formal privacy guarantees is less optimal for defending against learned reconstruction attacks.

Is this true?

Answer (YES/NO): NO